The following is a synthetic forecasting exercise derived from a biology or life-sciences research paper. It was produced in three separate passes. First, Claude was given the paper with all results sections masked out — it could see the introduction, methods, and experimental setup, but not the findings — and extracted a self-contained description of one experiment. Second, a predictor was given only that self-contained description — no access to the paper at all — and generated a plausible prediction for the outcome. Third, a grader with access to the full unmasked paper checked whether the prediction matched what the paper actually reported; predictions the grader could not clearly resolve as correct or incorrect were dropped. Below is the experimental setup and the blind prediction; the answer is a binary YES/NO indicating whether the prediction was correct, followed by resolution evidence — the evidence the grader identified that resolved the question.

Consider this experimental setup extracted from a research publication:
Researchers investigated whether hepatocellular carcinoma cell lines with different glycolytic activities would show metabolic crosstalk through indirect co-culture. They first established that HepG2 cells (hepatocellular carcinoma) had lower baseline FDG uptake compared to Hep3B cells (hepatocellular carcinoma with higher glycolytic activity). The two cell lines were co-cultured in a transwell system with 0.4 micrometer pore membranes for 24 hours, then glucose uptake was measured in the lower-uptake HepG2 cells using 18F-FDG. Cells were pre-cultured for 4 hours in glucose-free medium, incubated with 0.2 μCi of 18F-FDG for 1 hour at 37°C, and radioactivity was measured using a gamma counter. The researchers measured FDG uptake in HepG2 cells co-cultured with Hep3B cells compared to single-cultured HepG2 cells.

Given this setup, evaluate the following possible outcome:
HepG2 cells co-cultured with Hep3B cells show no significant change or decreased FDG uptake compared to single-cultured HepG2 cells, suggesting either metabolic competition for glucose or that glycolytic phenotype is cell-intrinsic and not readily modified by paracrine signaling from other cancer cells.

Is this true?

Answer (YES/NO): NO